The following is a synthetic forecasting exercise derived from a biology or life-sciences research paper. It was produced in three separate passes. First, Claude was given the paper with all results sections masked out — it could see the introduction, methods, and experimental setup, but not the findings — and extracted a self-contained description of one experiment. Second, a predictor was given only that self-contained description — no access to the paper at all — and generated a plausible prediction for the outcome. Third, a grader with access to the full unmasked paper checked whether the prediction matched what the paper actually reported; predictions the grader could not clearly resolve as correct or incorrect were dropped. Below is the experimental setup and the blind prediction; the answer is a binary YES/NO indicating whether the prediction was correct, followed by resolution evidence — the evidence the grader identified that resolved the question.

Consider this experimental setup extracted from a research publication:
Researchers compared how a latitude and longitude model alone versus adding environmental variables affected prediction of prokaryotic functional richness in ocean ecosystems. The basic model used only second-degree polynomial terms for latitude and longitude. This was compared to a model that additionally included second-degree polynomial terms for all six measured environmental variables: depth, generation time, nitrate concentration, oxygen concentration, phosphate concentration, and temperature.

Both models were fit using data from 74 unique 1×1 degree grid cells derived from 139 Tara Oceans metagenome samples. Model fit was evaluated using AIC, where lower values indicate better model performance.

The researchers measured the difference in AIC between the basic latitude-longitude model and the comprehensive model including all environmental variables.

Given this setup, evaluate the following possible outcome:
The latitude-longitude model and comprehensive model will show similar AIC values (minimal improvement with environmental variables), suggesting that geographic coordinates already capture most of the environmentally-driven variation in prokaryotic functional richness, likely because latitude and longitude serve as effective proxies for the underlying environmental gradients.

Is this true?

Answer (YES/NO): NO